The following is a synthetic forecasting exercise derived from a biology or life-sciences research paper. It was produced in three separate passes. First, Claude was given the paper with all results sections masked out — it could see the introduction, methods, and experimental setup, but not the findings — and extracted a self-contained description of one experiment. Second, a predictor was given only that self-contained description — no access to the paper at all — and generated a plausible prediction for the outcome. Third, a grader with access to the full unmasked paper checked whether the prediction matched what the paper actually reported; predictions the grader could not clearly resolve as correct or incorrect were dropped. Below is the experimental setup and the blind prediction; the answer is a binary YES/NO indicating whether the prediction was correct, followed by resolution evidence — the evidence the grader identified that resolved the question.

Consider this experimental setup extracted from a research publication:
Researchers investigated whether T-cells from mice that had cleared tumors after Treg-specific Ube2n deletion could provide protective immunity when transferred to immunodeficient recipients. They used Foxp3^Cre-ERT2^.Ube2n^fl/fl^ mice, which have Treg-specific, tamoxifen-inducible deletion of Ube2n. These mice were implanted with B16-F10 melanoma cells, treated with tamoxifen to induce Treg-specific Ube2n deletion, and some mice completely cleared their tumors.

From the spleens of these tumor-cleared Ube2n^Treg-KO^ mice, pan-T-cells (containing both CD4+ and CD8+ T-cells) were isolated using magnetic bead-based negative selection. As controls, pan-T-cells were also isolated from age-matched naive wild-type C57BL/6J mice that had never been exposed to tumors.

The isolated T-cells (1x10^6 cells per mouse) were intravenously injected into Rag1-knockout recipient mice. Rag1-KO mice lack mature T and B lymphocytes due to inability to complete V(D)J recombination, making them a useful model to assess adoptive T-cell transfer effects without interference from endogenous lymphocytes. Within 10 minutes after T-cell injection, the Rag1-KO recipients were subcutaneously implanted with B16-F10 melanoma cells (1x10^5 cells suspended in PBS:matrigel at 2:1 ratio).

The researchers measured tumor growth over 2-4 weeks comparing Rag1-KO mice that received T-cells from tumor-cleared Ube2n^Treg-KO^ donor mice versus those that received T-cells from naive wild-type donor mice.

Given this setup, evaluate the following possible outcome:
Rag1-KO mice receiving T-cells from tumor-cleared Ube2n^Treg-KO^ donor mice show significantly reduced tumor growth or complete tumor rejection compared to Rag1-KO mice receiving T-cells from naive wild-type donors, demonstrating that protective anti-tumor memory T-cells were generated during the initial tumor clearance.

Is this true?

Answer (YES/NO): YES